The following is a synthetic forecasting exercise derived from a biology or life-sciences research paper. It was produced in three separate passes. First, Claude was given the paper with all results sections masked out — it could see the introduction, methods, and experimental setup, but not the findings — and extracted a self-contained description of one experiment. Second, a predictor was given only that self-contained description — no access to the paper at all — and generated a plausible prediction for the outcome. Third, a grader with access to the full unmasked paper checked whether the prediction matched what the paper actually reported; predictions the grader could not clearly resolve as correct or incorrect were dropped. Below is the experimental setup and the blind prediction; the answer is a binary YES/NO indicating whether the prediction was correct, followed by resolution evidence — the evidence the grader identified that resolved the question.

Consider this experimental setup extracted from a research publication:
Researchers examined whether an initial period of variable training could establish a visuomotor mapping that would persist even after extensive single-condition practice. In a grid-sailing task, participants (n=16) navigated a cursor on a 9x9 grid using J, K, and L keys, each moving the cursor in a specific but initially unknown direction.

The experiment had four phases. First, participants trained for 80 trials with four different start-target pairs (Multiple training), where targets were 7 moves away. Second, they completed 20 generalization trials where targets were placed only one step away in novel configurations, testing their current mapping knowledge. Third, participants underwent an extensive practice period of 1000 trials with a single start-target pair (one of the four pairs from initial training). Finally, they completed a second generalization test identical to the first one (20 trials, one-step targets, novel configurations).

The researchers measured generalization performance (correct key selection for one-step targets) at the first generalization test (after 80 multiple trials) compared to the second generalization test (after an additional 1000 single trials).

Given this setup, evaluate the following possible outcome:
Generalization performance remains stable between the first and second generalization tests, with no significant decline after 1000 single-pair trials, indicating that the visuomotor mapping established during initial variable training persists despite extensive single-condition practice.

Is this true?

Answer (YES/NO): YES